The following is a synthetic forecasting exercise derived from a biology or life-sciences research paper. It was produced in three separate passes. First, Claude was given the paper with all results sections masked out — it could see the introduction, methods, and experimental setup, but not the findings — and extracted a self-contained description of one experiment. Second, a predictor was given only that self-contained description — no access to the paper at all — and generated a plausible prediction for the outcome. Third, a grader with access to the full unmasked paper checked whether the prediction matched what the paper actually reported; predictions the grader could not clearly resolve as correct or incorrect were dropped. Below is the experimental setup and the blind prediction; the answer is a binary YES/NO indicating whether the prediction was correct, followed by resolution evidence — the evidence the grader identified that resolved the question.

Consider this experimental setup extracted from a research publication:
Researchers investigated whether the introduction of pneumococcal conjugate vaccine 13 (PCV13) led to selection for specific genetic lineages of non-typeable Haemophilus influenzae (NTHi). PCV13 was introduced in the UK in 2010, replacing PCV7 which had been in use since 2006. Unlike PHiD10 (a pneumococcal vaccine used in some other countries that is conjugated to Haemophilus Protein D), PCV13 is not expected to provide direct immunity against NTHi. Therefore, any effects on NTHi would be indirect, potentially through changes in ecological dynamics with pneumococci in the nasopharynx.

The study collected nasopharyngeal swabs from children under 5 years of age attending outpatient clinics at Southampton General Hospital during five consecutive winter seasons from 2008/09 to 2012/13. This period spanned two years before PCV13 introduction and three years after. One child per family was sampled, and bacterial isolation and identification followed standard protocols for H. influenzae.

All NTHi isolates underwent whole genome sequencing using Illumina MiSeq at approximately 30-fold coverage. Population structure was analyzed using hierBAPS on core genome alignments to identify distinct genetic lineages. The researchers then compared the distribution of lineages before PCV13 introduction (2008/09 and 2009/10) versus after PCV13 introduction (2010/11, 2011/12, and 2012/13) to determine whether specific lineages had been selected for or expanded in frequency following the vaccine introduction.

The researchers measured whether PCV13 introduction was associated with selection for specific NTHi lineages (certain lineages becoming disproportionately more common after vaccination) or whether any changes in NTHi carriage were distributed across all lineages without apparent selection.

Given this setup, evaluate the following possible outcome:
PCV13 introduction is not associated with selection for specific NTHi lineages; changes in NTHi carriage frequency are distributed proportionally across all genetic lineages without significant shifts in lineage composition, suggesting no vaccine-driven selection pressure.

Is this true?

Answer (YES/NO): YES